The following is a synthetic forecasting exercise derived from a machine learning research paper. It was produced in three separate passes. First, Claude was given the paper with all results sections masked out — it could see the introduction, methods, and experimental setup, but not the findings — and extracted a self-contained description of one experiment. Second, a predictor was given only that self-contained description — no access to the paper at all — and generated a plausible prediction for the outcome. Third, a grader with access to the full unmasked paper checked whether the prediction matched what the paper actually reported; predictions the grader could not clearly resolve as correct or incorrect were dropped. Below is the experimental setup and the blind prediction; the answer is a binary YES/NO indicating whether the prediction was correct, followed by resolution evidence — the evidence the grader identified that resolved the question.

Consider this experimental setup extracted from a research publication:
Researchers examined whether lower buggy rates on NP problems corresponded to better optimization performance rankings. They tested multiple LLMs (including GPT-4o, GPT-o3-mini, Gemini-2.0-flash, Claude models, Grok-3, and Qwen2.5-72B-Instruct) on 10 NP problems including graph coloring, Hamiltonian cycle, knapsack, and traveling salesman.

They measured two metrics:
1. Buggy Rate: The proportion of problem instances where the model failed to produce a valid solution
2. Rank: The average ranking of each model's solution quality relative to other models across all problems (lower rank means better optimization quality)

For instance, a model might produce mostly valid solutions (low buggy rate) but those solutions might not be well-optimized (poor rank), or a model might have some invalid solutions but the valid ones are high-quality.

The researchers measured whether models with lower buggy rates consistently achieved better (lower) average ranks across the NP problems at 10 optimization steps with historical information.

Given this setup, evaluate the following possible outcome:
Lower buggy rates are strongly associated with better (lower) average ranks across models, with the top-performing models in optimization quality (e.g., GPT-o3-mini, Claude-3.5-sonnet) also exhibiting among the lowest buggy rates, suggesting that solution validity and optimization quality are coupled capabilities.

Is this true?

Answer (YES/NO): NO